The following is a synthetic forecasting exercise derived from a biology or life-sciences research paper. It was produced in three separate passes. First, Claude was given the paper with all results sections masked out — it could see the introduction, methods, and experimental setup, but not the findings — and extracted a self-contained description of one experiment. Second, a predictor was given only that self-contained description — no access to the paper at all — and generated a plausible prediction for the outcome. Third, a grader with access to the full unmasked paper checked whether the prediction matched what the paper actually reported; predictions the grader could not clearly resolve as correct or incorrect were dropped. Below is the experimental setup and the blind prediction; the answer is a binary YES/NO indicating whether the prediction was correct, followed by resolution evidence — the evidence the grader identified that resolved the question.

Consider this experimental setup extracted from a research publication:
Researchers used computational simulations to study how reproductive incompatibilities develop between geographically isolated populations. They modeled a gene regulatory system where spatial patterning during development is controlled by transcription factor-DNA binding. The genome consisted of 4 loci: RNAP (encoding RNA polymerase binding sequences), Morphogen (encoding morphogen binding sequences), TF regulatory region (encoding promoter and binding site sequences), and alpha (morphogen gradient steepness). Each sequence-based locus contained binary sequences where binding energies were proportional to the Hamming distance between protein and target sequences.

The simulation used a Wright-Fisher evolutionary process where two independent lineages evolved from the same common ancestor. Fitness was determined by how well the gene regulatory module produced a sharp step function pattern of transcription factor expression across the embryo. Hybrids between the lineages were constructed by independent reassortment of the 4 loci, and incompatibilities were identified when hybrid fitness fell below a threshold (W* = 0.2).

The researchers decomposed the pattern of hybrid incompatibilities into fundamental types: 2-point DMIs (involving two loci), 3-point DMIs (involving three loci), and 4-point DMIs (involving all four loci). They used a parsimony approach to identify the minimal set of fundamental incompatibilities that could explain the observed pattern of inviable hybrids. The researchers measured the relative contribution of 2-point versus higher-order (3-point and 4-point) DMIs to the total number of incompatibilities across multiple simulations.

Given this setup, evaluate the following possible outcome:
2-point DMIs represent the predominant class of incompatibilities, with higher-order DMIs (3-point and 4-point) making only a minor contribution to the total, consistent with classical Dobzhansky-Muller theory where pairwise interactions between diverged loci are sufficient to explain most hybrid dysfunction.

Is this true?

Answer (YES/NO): YES